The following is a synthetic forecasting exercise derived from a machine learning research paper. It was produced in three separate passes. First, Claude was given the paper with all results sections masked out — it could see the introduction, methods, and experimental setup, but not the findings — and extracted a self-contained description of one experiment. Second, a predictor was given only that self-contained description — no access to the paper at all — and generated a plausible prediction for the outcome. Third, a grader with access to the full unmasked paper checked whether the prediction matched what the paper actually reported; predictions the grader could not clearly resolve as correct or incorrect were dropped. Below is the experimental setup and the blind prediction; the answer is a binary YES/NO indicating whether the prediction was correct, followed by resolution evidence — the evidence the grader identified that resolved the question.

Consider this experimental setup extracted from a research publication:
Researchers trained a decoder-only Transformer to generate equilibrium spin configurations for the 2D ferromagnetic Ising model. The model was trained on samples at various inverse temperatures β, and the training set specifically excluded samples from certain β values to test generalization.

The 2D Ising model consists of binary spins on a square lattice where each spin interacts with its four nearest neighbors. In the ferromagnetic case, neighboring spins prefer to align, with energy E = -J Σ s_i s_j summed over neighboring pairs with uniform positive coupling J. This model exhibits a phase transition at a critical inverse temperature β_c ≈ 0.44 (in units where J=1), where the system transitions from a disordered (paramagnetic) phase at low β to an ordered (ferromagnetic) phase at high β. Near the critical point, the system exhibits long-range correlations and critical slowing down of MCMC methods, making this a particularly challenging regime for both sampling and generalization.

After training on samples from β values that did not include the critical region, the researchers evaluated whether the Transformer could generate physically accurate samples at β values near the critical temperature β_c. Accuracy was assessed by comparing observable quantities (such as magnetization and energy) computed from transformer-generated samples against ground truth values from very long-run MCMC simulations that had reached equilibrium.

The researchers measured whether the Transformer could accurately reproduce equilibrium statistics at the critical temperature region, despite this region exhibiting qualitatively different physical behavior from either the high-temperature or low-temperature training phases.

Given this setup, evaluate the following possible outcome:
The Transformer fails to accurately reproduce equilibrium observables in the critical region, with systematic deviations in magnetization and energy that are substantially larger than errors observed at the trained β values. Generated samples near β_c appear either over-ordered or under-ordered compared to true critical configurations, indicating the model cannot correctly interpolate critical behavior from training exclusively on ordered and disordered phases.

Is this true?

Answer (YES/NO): NO